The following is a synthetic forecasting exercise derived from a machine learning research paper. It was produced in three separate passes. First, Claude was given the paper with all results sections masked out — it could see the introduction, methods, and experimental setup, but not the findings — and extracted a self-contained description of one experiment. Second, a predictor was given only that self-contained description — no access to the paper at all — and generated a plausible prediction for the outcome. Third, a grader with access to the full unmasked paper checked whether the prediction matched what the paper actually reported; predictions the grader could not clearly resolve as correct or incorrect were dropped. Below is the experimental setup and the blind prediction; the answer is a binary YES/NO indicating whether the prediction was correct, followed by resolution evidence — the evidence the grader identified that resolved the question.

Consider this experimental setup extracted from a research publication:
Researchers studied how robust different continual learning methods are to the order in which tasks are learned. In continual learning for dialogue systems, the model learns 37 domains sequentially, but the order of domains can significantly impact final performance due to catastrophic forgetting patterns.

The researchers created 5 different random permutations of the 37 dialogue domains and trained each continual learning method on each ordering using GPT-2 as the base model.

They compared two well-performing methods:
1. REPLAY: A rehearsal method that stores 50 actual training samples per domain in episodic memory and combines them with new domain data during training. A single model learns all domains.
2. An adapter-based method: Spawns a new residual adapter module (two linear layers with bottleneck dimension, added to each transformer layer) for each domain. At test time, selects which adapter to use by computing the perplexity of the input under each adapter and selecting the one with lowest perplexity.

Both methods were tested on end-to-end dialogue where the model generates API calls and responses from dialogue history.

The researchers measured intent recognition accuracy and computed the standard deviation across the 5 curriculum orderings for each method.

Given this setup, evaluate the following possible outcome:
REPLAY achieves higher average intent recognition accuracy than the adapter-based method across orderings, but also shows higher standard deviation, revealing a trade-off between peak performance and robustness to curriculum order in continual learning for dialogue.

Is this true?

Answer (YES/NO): NO